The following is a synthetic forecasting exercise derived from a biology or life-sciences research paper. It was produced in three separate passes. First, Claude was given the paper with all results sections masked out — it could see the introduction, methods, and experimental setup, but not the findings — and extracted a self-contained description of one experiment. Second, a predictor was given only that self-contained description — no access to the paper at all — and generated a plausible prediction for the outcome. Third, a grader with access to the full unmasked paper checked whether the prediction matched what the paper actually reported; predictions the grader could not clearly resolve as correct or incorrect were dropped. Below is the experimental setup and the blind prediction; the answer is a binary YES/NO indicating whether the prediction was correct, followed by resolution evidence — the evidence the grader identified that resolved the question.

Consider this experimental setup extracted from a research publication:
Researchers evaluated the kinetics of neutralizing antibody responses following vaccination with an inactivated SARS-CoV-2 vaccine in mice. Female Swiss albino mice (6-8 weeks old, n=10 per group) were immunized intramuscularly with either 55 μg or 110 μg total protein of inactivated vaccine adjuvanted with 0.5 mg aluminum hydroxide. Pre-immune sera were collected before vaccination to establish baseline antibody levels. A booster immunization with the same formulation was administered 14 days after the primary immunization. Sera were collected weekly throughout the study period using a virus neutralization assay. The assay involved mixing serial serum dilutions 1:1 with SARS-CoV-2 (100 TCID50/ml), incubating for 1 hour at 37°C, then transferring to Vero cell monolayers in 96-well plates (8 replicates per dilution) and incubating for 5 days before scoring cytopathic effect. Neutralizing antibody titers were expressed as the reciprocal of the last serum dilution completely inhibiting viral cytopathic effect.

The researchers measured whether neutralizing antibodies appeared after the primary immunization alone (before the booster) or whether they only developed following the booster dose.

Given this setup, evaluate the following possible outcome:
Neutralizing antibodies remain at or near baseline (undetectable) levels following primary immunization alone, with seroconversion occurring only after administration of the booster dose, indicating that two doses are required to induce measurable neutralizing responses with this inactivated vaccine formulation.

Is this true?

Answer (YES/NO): NO